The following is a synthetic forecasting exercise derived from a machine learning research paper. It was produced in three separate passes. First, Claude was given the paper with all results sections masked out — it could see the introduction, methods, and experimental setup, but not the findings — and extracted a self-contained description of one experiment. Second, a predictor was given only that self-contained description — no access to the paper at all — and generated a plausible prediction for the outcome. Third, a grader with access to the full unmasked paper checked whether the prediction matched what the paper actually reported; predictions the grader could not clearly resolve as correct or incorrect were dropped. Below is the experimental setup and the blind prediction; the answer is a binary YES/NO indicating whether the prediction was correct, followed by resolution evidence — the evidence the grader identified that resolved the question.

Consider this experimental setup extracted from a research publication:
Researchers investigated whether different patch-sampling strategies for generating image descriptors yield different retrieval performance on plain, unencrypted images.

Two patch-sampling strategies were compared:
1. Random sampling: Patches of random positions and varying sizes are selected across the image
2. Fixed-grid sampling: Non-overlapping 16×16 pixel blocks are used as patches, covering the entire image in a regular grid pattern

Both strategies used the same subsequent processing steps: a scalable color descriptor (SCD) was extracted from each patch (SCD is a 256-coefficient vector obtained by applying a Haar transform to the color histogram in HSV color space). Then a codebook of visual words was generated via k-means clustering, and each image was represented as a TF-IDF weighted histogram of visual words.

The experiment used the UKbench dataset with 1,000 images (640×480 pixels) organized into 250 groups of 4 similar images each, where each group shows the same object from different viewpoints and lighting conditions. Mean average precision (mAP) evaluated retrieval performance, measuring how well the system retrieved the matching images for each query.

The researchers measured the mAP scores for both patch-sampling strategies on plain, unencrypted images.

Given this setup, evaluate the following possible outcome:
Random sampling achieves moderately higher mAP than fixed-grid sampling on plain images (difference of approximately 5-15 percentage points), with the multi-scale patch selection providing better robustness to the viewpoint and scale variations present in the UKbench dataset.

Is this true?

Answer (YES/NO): NO